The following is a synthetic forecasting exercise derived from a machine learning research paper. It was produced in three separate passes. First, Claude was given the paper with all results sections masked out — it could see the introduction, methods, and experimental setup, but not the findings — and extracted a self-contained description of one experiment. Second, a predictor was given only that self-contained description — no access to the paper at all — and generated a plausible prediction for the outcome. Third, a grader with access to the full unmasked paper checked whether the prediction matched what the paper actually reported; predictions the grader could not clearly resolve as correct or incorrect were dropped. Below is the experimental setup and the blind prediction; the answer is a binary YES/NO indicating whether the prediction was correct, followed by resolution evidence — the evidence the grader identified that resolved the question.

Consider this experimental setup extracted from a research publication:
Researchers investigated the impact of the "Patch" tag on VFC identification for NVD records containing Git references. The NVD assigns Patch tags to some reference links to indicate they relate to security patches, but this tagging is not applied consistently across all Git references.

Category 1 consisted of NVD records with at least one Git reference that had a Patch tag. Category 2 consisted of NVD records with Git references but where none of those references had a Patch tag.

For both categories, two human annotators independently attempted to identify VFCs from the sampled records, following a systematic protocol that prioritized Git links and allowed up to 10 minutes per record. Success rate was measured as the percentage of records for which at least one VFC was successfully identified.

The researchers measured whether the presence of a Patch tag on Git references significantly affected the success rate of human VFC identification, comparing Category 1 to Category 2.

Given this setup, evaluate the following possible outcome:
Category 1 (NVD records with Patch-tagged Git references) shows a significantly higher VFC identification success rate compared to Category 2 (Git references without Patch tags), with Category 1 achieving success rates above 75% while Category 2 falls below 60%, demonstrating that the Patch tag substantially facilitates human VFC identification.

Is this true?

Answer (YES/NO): NO